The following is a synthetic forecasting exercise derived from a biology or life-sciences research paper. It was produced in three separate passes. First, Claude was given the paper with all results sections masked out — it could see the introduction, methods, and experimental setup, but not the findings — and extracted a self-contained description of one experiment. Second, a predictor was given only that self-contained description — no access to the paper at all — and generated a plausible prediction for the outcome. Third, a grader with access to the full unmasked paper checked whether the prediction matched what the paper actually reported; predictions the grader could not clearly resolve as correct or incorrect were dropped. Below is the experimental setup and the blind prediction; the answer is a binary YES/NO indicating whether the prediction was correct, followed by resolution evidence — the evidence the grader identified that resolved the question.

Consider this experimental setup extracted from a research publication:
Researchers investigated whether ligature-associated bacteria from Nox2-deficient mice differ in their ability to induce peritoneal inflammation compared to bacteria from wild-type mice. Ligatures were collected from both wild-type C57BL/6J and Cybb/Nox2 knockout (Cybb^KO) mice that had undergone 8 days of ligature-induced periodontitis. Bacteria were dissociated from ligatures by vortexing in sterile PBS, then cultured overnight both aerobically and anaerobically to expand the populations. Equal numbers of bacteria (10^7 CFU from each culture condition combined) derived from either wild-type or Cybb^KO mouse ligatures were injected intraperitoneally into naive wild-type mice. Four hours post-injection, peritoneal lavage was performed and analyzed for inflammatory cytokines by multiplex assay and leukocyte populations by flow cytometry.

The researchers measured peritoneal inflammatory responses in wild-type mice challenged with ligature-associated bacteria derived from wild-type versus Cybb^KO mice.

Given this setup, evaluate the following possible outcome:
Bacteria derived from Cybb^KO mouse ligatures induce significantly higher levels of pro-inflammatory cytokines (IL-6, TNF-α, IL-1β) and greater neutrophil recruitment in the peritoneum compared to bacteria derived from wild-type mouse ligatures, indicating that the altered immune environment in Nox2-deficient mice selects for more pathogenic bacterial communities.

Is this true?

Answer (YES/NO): NO